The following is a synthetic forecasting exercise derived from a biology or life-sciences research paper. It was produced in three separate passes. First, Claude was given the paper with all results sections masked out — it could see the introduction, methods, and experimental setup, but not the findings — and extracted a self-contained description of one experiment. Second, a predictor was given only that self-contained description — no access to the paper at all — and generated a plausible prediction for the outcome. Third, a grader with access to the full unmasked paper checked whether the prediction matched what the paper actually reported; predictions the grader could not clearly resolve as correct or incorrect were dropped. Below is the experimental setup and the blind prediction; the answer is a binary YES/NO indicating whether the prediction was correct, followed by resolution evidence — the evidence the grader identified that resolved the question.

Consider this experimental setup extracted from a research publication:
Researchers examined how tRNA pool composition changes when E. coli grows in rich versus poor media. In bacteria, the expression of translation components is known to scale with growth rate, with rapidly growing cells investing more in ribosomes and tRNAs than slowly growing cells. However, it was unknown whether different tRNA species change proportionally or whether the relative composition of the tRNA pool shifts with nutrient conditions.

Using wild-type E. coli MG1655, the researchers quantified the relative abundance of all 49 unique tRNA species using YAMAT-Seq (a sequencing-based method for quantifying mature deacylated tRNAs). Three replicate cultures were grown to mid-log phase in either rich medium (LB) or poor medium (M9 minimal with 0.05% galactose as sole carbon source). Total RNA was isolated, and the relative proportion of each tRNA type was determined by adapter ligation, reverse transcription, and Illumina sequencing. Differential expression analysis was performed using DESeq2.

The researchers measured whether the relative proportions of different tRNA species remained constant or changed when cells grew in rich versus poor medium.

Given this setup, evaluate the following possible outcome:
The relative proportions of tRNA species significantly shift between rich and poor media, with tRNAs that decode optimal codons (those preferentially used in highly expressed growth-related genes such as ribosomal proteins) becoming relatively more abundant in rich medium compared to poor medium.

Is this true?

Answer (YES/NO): NO